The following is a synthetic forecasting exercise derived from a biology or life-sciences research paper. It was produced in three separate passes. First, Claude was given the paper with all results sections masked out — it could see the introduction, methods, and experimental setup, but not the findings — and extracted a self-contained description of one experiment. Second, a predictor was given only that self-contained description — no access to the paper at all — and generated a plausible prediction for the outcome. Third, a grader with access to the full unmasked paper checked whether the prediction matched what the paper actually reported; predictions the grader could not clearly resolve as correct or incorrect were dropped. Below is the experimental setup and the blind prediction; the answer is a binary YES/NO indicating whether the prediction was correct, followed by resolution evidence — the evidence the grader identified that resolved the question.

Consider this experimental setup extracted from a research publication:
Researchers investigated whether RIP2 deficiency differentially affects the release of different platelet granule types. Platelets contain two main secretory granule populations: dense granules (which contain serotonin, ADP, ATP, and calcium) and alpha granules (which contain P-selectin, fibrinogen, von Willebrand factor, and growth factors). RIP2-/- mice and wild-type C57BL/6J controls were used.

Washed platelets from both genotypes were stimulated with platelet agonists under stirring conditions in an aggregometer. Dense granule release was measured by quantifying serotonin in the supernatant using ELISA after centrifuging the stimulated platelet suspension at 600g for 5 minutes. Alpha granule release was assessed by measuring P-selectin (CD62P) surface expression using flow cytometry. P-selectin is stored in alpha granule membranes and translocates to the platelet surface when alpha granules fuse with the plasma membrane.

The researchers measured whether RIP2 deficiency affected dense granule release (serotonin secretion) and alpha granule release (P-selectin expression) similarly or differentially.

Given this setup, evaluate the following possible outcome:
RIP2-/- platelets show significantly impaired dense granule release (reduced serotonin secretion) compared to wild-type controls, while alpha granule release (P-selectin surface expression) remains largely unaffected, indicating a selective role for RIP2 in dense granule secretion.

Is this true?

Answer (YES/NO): NO